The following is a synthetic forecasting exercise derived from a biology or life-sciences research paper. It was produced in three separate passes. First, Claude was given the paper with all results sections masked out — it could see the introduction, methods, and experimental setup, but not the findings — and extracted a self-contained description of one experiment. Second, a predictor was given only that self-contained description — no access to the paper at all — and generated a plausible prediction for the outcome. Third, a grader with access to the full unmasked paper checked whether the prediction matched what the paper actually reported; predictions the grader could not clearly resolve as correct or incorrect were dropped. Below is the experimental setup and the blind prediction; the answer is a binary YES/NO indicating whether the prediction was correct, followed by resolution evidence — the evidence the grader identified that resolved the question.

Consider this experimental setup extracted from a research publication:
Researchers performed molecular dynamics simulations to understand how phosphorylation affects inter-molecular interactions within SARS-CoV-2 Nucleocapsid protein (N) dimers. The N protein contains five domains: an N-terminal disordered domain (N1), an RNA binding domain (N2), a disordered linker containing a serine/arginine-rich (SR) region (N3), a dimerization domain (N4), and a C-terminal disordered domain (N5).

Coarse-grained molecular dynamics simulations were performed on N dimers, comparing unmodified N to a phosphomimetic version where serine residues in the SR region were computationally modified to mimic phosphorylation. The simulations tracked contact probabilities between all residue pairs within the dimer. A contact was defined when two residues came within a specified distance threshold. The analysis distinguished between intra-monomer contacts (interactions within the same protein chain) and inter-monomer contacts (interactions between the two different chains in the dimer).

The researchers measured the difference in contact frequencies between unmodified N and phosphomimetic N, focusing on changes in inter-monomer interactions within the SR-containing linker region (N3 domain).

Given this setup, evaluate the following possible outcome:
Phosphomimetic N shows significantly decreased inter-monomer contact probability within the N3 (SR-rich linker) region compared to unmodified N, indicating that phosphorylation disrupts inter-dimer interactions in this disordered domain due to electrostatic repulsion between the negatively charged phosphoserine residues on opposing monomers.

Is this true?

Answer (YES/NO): NO